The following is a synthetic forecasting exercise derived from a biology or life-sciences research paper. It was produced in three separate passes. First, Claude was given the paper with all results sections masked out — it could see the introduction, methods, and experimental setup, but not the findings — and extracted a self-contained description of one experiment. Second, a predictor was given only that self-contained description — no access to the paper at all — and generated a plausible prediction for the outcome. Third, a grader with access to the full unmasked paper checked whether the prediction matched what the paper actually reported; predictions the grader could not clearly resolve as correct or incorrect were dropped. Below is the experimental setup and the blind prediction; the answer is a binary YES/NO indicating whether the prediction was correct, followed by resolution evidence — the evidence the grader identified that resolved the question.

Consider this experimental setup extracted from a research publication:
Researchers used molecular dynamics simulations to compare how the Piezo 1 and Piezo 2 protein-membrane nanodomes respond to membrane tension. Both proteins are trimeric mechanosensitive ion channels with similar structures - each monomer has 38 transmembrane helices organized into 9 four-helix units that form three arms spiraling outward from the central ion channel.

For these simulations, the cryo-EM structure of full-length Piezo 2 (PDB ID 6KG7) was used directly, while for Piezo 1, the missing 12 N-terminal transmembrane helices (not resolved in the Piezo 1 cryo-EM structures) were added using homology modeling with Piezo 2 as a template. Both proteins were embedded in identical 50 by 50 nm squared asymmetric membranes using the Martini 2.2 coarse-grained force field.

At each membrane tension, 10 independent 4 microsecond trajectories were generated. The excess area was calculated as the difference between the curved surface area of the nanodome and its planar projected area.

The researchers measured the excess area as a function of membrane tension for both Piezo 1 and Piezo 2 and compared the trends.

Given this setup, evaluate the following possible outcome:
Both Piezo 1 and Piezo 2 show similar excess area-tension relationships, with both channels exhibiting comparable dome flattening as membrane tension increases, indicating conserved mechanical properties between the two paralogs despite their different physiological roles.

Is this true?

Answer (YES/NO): YES